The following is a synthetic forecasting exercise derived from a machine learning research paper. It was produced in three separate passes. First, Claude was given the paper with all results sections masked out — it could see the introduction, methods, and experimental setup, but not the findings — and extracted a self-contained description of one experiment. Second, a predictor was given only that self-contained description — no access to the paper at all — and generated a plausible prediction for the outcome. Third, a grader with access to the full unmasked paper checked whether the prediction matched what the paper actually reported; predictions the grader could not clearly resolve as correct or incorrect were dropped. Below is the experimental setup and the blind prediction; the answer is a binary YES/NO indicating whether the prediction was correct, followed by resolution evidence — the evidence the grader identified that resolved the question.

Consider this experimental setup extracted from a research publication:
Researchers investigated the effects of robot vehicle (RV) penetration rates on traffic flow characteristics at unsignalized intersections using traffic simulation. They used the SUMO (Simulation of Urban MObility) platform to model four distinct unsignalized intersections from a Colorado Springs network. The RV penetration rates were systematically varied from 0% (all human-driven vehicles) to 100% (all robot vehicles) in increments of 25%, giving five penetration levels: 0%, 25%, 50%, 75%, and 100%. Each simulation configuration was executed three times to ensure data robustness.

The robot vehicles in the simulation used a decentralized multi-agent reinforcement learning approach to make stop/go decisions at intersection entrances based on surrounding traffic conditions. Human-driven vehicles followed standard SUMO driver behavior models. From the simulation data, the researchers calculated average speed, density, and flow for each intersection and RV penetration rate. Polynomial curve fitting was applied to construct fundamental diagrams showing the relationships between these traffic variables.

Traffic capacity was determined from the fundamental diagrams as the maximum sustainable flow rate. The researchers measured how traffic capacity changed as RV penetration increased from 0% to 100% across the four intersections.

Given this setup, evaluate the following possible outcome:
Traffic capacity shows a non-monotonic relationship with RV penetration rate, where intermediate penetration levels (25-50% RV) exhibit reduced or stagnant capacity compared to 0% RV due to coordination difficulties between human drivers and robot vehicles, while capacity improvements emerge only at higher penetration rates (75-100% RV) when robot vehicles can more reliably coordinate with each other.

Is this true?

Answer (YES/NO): NO